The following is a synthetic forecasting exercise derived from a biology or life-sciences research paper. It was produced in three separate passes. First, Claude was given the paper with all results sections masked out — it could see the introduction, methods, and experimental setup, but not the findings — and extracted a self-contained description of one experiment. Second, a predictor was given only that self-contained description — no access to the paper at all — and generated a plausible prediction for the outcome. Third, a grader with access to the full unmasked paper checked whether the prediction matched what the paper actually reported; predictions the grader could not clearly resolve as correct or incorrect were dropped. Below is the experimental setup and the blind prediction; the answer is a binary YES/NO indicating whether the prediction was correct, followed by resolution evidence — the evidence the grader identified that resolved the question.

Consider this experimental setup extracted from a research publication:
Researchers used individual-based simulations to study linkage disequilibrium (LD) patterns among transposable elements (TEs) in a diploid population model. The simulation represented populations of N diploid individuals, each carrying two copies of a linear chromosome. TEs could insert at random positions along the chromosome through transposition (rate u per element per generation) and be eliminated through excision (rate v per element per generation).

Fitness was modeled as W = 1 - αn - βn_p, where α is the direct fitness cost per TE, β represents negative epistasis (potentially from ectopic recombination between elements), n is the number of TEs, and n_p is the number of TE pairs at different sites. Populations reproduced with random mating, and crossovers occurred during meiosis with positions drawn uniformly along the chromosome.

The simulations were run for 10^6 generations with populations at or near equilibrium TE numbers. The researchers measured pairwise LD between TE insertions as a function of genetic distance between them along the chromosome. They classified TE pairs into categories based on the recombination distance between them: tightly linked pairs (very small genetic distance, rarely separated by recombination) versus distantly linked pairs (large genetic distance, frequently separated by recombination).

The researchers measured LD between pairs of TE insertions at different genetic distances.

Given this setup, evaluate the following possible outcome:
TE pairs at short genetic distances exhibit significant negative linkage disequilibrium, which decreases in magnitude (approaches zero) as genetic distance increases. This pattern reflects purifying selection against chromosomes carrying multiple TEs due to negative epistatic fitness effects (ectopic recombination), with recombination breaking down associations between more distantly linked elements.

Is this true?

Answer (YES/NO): NO